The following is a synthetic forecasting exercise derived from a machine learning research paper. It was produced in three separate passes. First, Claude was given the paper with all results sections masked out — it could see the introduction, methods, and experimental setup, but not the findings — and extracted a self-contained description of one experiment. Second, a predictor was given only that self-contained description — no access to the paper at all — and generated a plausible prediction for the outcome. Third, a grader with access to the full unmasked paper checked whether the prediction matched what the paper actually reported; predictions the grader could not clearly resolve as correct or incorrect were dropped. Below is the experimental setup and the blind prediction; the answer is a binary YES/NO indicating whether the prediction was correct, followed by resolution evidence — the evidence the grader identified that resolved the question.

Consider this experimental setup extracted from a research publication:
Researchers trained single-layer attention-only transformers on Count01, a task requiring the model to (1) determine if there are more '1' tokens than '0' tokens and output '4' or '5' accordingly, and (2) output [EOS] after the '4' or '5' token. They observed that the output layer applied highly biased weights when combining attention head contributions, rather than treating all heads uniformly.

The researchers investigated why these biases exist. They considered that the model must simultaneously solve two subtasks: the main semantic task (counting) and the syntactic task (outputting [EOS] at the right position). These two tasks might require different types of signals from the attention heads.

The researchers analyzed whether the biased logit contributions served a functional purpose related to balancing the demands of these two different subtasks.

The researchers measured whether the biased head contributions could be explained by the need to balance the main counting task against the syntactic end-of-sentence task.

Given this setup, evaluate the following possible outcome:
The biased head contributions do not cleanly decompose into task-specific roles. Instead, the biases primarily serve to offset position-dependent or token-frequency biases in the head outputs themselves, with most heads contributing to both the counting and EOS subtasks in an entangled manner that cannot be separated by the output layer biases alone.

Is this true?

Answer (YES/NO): NO